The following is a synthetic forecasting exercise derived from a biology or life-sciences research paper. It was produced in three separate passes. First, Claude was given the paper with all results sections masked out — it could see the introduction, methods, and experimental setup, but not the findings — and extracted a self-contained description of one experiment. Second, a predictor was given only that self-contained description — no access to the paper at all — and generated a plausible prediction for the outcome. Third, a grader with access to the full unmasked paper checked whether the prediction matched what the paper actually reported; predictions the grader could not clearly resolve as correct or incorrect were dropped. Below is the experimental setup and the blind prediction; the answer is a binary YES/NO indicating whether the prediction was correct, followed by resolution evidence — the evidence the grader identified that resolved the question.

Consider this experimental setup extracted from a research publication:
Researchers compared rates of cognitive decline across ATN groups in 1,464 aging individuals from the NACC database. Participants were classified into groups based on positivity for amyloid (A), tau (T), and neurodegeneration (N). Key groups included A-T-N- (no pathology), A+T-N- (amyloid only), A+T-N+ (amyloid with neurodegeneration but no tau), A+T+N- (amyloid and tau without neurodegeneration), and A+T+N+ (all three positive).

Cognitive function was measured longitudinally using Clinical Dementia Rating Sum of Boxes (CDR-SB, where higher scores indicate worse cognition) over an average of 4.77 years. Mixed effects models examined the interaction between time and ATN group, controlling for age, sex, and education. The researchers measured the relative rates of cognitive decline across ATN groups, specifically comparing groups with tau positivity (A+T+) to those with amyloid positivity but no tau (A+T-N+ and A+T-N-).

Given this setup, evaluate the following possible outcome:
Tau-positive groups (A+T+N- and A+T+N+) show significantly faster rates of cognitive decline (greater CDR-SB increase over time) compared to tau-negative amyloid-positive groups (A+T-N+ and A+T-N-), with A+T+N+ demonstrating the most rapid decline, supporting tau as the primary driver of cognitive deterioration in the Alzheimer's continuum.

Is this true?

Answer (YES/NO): NO